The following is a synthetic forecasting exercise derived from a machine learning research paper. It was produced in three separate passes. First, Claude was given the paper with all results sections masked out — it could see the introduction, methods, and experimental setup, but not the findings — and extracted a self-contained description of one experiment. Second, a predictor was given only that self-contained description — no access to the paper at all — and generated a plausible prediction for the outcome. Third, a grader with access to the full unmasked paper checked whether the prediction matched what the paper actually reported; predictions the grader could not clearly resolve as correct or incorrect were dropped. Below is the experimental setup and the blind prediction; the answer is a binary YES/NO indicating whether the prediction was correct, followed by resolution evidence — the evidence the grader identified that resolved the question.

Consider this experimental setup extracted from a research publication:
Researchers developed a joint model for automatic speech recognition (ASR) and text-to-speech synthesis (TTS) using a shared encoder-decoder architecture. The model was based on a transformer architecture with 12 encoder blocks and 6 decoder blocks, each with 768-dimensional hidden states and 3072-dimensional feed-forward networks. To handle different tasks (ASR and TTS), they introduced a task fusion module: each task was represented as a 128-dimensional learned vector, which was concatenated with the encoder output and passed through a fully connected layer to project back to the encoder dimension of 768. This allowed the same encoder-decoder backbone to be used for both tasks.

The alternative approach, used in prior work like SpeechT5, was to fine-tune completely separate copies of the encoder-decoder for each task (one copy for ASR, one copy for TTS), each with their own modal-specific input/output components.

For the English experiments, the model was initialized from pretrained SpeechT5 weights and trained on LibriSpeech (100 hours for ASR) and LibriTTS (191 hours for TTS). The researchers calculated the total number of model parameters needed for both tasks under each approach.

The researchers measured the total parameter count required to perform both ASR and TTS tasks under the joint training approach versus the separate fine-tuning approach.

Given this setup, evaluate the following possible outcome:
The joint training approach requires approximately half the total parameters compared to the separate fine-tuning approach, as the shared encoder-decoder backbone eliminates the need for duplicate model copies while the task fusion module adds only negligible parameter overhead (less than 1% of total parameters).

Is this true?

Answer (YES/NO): YES